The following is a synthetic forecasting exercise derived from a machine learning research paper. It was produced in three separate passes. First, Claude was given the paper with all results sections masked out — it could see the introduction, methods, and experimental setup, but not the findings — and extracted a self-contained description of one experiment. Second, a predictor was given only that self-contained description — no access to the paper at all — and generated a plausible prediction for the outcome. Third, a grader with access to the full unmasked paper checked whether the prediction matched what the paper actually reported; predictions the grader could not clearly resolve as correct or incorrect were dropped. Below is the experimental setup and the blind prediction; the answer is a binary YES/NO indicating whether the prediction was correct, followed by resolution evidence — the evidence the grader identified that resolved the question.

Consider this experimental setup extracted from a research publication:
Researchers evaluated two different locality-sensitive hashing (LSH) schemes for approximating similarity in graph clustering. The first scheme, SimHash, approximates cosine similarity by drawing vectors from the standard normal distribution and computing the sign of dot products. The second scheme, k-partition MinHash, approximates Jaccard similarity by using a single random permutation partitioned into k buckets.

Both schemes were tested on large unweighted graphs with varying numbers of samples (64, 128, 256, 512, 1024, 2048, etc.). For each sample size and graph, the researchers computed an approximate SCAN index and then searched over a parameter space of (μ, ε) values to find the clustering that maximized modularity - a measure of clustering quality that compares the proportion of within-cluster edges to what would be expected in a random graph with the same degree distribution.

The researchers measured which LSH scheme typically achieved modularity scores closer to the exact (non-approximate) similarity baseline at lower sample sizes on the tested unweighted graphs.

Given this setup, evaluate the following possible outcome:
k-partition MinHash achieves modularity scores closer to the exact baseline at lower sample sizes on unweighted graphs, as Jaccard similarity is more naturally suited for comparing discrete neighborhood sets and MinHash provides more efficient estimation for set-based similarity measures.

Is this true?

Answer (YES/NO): YES